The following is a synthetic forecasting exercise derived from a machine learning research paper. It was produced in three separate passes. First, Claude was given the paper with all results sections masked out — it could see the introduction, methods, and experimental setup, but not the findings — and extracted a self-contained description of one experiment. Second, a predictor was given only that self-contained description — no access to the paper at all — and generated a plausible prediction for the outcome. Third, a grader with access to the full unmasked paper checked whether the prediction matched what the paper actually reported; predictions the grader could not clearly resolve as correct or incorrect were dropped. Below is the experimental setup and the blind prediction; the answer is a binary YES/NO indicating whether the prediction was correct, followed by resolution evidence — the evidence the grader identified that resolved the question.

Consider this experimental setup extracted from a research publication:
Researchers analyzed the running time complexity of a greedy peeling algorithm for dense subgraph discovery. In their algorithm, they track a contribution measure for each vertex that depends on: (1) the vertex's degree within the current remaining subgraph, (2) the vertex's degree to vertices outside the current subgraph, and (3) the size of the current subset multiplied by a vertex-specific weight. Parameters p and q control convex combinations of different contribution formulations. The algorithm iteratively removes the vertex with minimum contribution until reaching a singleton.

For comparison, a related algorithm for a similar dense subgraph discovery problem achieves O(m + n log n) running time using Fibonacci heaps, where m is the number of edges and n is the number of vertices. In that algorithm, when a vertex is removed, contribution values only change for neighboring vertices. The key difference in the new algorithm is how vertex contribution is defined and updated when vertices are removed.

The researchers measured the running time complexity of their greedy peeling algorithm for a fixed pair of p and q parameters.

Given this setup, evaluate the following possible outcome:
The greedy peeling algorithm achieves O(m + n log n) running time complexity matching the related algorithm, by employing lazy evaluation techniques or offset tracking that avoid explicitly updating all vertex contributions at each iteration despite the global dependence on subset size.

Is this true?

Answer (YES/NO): NO